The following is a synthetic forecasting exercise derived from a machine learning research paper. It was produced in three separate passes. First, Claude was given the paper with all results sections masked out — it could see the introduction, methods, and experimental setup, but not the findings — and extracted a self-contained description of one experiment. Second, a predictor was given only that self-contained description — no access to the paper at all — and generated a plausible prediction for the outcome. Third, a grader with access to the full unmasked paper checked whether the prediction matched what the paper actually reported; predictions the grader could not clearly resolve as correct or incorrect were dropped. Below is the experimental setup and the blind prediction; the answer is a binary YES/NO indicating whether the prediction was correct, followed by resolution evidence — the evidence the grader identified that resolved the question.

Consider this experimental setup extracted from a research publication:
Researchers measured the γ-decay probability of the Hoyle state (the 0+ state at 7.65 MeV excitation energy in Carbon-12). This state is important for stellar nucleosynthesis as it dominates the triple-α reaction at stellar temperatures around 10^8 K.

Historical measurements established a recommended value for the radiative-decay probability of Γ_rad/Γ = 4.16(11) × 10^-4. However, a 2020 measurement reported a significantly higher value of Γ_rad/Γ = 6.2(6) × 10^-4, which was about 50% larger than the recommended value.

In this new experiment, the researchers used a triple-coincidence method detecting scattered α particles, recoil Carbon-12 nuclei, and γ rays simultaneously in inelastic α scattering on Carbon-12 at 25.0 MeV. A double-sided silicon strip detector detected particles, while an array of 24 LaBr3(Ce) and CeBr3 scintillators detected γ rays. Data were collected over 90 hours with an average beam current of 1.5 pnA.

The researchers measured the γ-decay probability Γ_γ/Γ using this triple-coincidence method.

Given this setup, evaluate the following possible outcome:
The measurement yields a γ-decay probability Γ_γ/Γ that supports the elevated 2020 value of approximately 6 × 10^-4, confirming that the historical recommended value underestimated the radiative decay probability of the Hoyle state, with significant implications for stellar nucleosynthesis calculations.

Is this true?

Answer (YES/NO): NO